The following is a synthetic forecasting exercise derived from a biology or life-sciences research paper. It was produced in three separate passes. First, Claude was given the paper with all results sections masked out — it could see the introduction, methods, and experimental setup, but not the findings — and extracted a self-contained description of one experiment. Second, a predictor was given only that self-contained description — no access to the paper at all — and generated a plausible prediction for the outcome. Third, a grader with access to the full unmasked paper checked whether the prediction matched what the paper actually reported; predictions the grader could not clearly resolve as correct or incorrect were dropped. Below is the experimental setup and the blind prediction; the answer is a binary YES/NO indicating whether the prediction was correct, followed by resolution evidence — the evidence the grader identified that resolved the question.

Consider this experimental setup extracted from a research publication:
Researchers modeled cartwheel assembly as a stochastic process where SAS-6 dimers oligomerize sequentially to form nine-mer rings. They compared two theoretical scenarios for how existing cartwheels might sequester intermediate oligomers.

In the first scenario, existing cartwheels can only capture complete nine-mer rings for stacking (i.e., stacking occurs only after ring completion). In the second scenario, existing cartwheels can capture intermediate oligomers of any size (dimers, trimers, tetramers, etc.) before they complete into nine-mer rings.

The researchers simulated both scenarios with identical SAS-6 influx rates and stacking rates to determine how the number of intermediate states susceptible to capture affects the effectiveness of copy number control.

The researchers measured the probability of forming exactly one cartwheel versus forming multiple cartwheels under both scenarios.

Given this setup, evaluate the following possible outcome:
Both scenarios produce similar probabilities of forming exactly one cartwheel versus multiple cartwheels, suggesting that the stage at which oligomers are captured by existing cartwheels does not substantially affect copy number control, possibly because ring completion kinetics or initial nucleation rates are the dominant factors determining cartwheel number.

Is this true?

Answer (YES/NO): NO